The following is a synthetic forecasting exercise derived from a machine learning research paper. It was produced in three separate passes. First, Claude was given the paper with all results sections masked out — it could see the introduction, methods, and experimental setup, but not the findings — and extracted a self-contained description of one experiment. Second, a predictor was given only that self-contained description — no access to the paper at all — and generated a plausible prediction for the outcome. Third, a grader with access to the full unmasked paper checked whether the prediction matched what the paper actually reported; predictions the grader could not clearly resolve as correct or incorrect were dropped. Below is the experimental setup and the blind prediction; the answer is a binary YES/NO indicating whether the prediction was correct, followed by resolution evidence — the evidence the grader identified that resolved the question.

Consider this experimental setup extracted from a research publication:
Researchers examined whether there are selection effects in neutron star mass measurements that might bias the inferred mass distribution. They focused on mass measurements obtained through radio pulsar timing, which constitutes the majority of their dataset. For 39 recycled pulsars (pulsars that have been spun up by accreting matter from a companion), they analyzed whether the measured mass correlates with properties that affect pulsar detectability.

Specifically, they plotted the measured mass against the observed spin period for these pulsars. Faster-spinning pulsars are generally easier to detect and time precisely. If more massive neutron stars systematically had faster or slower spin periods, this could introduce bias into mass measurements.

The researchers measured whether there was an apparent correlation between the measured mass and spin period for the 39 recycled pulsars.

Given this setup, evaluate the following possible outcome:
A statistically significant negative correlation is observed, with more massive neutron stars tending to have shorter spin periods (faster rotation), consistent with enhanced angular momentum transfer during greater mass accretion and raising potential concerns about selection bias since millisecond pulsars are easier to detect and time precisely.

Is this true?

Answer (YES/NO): NO